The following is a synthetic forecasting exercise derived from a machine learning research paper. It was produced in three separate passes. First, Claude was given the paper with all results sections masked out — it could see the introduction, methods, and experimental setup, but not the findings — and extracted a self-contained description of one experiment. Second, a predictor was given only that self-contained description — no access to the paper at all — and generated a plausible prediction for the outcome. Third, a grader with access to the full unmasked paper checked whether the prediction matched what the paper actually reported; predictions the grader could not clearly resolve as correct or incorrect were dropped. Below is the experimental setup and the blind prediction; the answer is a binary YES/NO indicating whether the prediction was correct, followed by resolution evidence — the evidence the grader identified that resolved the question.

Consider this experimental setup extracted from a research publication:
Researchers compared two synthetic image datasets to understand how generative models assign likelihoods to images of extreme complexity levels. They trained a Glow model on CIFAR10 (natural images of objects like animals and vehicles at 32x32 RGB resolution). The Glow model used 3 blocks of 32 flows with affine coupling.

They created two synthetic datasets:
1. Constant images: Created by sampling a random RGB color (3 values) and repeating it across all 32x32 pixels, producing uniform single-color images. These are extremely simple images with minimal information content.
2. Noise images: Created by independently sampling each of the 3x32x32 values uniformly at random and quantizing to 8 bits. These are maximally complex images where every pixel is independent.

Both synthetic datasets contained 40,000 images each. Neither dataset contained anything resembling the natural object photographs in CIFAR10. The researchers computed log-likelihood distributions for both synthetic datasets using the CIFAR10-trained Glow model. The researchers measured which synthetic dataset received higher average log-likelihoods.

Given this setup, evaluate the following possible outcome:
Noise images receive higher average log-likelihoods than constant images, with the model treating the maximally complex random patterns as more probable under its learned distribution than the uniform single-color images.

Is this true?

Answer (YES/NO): NO